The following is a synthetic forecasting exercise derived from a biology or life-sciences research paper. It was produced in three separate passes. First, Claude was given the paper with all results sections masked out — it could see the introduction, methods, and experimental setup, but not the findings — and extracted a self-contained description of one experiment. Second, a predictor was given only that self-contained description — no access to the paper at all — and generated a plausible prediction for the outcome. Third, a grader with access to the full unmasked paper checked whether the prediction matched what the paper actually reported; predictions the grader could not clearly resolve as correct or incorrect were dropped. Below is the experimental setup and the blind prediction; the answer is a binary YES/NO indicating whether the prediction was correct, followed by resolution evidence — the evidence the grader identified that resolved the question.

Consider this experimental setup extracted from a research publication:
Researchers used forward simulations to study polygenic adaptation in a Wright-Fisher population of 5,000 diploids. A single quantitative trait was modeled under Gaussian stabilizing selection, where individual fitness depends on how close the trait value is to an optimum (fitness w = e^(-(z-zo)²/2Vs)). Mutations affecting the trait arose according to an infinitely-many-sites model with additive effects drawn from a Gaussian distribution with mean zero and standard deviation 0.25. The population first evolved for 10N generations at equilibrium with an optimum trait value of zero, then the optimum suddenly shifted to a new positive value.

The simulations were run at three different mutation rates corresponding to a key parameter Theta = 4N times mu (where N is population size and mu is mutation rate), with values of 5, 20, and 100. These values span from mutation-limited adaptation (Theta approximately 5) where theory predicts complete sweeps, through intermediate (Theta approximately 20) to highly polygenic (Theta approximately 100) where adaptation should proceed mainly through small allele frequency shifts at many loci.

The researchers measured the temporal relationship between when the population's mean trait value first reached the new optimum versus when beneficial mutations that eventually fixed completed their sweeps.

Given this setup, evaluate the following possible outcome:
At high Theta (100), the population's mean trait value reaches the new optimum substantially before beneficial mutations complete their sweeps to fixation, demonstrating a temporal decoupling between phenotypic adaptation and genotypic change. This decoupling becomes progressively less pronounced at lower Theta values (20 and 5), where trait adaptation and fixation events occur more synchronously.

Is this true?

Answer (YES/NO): YES